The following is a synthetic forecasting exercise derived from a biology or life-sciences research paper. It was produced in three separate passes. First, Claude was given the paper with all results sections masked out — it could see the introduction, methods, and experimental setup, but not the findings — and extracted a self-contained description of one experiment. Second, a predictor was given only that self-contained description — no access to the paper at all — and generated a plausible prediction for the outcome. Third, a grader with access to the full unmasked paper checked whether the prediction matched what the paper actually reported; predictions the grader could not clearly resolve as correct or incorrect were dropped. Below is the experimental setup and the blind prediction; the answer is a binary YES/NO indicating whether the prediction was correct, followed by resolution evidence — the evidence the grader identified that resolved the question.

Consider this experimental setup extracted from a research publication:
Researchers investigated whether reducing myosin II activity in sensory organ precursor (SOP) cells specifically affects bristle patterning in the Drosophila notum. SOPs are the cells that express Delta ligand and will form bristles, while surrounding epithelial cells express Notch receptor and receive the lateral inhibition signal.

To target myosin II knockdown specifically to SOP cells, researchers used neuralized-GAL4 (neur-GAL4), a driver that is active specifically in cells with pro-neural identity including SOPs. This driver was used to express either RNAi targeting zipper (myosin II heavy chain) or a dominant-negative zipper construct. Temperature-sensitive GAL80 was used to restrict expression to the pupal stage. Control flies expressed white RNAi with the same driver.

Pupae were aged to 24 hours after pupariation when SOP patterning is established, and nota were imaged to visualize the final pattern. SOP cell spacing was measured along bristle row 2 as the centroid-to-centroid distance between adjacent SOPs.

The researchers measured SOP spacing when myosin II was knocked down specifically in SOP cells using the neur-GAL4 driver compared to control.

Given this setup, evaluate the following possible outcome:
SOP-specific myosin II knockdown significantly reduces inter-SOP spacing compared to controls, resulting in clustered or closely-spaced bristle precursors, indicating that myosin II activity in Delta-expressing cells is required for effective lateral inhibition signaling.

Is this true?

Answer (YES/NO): NO